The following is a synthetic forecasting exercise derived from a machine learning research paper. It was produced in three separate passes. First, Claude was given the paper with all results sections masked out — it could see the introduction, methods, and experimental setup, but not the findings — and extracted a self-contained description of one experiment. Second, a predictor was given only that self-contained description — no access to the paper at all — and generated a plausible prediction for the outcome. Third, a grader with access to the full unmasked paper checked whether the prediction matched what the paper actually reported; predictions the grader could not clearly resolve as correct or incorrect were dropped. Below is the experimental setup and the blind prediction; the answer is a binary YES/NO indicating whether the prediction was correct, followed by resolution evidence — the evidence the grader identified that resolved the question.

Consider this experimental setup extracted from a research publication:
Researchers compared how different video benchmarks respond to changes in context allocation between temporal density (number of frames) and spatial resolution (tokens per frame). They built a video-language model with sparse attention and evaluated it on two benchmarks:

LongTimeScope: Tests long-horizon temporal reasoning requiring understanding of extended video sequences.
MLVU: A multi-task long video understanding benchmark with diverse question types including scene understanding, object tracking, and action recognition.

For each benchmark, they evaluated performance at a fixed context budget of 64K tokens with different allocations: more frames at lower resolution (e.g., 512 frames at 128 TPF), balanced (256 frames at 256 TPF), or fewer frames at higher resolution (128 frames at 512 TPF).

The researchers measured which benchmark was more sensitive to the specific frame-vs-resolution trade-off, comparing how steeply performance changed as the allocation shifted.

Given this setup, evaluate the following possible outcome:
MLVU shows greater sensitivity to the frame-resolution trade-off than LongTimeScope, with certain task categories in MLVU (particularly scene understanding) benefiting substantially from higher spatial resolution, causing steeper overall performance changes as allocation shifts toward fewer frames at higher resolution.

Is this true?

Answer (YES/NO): NO